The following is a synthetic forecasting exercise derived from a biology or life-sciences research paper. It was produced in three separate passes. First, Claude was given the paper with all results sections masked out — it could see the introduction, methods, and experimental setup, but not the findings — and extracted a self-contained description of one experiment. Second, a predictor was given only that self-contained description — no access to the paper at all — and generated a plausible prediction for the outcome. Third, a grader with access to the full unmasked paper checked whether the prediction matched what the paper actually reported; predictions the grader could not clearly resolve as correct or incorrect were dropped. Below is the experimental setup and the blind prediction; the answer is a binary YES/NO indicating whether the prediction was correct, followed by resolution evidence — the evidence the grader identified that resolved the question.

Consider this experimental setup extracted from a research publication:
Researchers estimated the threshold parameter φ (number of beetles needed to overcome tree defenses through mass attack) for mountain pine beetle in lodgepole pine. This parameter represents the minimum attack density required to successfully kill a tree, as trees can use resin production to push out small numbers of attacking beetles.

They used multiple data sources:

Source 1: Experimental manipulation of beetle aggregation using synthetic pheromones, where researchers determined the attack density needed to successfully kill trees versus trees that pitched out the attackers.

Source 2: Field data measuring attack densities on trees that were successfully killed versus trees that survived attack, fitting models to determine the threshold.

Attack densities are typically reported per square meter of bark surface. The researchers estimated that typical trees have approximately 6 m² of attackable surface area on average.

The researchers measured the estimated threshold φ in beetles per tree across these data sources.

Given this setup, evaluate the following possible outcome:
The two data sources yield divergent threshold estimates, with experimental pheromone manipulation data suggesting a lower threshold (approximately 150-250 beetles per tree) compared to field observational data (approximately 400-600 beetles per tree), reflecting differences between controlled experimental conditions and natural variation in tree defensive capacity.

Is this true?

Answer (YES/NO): NO